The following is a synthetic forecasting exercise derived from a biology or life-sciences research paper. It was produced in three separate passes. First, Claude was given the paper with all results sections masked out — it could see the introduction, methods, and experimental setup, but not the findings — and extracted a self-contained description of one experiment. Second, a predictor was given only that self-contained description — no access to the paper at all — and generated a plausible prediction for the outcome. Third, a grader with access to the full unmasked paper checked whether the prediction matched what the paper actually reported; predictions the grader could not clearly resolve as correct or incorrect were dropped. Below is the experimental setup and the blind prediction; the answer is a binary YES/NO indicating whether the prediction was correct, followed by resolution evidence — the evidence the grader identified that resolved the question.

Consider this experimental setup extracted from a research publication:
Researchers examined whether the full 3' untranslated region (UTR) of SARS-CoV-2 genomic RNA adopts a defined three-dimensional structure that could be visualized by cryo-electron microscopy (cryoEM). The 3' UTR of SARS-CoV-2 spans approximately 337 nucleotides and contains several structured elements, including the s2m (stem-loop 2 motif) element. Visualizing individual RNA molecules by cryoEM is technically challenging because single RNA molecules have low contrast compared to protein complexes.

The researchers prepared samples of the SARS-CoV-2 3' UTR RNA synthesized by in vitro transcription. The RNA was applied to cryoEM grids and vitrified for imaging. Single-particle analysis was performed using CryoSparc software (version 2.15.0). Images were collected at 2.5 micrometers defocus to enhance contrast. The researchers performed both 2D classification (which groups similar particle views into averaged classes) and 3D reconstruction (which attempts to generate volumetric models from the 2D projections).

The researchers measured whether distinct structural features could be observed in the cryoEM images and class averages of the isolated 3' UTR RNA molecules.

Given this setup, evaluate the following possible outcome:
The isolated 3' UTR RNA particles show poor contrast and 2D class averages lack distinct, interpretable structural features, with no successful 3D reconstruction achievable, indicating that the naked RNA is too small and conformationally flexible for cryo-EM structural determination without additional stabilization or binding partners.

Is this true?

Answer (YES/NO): NO